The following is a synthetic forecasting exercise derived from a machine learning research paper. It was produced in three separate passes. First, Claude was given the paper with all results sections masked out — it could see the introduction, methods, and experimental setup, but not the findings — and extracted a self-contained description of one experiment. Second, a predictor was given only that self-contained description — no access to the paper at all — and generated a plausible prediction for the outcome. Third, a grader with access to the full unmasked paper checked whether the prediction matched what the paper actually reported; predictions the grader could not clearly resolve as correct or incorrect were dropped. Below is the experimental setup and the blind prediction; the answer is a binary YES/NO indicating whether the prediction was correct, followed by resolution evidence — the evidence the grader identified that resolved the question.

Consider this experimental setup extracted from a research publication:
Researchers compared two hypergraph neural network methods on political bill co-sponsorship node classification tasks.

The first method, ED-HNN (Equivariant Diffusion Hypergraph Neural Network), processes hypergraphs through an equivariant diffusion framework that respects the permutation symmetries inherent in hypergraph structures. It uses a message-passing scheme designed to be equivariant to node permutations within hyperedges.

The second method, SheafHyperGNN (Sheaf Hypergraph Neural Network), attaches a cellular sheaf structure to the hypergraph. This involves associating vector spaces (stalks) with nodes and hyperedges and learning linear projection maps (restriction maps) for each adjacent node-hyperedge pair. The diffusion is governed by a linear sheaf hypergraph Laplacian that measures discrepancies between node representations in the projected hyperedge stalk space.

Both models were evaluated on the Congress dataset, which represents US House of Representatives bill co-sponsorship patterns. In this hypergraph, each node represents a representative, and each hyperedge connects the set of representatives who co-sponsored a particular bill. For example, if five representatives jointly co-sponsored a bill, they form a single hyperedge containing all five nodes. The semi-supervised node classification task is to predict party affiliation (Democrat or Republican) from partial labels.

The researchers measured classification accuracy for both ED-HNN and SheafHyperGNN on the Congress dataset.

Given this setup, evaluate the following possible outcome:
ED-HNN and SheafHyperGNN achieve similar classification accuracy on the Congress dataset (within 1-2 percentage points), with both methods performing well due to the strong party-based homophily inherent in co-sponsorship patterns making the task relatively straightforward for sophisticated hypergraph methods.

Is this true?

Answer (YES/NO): NO